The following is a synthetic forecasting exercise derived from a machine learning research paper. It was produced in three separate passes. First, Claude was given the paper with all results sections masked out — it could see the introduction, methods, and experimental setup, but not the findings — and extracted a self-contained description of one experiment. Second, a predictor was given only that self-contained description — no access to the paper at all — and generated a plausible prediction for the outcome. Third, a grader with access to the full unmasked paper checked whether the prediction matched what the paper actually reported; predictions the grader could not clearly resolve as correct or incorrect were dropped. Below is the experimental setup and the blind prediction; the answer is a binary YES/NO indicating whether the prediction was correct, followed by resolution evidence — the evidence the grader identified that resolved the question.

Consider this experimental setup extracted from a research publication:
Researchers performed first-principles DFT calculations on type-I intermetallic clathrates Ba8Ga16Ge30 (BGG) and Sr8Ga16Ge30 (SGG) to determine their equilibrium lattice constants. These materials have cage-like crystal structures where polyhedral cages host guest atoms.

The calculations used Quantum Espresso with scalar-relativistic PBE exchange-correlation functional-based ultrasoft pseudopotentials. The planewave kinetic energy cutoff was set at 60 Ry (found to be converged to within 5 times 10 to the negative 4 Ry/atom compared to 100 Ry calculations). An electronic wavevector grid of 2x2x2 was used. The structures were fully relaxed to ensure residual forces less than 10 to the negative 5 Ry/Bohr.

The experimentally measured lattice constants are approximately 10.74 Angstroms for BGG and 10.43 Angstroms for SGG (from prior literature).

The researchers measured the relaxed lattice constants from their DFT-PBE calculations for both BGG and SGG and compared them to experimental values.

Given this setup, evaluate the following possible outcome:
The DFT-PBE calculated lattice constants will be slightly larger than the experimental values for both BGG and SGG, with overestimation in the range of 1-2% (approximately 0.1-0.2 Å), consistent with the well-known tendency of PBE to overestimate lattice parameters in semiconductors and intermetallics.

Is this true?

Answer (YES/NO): NO